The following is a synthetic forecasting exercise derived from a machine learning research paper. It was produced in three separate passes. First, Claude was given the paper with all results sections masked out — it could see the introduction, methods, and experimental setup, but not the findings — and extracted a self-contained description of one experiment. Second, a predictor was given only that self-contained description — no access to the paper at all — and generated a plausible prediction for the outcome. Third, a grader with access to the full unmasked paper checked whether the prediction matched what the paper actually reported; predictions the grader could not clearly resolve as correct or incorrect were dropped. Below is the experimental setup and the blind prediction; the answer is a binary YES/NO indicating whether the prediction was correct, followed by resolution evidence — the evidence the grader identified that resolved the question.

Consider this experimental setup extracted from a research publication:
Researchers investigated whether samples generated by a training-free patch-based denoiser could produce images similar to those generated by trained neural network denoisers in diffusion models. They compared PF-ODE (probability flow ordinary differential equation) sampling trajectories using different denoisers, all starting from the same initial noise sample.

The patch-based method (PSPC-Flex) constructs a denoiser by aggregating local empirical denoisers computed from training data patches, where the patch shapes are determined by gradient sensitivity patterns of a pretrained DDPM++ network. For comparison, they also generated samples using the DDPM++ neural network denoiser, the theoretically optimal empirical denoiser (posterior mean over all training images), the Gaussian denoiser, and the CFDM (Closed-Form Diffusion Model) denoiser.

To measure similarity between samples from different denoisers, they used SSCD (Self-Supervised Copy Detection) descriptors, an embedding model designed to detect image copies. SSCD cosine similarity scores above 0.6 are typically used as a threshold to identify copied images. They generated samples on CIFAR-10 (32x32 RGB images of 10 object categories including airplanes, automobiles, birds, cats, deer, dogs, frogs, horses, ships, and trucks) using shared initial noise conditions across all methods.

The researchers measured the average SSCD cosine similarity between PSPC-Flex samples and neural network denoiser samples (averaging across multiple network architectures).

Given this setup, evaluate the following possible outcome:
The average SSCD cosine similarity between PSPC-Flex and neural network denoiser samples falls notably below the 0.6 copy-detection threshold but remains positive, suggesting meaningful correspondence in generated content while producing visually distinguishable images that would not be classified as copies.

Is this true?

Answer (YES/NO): NO